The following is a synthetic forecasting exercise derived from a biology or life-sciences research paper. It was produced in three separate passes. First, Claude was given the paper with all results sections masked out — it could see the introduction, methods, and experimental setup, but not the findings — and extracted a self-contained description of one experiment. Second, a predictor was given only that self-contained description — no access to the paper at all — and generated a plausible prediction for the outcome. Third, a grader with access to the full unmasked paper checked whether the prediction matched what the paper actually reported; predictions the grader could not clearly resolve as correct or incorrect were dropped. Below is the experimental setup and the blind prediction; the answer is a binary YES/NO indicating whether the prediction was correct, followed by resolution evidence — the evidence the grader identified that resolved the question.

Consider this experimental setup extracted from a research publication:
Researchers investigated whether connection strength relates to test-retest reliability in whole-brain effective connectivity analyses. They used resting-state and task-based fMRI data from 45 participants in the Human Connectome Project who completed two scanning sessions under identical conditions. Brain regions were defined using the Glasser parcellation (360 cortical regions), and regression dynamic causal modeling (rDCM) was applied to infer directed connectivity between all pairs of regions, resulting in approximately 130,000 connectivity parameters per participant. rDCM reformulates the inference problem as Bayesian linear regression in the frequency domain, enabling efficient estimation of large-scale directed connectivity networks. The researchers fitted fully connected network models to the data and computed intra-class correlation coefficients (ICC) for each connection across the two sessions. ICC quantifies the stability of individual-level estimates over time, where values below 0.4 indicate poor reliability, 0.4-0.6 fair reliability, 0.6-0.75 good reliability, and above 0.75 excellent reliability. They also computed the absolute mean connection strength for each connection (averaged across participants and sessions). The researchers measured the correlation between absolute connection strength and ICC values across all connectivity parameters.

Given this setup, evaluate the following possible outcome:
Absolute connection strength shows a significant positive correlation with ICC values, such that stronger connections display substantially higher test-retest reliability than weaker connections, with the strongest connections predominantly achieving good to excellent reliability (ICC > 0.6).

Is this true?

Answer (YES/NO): YES